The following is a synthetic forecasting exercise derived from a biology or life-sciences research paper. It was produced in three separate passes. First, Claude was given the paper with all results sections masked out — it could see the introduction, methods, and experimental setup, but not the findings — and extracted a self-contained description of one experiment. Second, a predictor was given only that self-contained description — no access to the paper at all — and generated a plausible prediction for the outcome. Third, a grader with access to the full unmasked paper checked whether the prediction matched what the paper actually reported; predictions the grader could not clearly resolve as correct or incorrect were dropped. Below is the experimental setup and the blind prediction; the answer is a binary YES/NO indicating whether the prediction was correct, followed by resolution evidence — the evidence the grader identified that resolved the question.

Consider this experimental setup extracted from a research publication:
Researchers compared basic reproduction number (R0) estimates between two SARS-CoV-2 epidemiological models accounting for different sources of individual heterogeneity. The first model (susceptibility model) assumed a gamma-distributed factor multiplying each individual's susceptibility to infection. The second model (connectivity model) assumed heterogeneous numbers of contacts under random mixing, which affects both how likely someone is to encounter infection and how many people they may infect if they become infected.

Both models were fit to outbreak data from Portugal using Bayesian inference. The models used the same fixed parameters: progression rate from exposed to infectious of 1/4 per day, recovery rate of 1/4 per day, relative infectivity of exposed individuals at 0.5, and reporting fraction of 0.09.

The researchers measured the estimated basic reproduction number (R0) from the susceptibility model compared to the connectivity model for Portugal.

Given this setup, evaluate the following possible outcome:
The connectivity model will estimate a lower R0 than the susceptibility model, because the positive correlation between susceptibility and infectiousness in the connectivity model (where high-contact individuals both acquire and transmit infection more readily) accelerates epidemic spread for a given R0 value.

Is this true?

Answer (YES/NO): NO